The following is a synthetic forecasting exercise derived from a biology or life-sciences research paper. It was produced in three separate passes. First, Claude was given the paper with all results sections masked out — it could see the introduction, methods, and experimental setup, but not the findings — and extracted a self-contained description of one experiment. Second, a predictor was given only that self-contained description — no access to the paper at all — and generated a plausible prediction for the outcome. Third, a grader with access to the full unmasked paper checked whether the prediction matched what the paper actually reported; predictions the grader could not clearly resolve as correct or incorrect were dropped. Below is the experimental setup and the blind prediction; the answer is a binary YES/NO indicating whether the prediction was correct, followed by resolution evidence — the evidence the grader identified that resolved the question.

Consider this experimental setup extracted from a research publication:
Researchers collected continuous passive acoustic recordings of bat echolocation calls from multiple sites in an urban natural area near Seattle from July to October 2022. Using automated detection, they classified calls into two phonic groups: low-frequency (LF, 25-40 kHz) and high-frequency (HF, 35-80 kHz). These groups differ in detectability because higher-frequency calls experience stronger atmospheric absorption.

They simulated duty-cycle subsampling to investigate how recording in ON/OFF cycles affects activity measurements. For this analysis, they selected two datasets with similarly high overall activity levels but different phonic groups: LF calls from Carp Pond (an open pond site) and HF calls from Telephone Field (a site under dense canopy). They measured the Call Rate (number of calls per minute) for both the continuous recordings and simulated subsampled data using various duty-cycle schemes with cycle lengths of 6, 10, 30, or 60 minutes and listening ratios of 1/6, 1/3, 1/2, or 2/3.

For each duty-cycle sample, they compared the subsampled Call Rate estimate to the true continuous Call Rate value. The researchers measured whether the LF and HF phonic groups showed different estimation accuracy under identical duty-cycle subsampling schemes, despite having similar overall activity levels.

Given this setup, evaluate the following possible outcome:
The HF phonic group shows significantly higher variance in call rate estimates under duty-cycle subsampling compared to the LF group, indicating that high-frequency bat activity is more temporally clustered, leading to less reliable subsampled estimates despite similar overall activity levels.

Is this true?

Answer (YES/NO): NO